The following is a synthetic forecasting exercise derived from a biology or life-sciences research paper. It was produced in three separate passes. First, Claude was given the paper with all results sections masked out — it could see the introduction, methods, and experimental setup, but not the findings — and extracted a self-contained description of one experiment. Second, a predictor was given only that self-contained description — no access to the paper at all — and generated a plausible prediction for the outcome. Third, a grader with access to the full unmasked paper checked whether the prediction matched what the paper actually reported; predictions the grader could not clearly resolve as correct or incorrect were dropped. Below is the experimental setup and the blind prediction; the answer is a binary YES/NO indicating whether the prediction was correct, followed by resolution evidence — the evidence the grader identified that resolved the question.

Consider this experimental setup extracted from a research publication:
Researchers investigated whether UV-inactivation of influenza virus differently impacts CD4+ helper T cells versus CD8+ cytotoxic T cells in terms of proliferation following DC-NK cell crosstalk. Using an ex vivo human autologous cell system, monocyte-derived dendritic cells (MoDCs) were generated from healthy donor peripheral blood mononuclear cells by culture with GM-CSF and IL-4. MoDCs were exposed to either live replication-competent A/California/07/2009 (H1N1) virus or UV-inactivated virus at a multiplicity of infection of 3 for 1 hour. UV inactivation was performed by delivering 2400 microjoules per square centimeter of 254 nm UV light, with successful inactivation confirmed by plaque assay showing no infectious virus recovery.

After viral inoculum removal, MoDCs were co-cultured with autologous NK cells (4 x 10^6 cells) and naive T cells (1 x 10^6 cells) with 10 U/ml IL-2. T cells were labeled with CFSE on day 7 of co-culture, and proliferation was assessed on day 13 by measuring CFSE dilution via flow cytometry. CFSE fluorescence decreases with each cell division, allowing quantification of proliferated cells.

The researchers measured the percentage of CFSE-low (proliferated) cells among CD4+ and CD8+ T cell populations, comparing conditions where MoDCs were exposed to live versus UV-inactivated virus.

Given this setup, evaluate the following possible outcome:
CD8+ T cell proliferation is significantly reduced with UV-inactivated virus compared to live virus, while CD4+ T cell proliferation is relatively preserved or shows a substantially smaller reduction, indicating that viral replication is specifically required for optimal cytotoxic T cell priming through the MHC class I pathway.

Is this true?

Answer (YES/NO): NO